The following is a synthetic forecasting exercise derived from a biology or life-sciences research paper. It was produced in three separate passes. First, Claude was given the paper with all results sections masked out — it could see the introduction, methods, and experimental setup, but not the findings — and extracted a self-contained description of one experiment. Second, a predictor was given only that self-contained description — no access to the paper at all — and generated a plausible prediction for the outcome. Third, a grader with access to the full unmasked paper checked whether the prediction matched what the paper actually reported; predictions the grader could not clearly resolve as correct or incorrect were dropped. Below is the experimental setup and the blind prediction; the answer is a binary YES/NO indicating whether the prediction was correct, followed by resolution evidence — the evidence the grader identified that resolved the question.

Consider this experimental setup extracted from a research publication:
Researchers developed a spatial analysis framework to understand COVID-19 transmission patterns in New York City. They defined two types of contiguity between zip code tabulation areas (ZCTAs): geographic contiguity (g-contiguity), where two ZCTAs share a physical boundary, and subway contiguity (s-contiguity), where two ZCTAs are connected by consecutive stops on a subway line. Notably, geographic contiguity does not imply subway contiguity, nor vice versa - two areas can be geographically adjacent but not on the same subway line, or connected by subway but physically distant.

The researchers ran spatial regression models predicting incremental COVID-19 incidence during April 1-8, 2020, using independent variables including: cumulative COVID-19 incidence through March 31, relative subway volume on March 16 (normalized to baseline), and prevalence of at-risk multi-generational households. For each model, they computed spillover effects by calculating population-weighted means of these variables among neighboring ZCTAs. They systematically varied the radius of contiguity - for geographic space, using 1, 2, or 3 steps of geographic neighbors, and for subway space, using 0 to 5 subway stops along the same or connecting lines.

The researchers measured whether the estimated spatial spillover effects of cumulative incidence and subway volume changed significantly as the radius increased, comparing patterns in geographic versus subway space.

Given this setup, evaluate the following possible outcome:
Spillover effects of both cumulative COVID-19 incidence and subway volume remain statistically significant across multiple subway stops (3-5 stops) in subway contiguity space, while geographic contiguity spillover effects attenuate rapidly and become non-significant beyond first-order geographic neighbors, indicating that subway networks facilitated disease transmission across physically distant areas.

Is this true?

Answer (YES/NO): NO